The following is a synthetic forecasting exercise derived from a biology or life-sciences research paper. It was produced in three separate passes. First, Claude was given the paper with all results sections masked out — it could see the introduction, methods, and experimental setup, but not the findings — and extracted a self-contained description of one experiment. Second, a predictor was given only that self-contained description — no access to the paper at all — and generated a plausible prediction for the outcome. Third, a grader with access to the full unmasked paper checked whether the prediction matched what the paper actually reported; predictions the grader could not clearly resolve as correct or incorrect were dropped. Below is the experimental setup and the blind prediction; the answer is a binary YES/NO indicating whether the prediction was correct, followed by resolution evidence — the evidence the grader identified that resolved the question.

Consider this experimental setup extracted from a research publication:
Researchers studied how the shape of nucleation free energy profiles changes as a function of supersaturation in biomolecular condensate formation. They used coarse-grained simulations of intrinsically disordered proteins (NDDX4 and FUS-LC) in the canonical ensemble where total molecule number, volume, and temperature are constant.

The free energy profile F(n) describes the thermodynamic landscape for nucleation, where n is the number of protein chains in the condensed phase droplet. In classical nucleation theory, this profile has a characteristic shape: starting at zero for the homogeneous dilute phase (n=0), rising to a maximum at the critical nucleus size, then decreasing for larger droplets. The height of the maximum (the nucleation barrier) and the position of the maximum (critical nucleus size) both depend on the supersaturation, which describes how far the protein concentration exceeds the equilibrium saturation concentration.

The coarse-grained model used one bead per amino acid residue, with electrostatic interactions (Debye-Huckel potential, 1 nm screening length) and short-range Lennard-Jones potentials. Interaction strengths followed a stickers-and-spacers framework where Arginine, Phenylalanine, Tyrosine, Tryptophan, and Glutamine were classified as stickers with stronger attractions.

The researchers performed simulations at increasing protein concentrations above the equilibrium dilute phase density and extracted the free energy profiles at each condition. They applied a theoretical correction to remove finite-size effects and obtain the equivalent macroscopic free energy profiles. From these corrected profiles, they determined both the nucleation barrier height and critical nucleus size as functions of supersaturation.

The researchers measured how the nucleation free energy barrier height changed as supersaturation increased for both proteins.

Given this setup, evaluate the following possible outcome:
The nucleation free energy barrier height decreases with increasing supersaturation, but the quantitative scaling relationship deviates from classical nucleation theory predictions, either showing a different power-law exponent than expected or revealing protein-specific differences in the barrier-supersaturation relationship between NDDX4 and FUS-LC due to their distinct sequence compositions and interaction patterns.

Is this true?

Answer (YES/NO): NO